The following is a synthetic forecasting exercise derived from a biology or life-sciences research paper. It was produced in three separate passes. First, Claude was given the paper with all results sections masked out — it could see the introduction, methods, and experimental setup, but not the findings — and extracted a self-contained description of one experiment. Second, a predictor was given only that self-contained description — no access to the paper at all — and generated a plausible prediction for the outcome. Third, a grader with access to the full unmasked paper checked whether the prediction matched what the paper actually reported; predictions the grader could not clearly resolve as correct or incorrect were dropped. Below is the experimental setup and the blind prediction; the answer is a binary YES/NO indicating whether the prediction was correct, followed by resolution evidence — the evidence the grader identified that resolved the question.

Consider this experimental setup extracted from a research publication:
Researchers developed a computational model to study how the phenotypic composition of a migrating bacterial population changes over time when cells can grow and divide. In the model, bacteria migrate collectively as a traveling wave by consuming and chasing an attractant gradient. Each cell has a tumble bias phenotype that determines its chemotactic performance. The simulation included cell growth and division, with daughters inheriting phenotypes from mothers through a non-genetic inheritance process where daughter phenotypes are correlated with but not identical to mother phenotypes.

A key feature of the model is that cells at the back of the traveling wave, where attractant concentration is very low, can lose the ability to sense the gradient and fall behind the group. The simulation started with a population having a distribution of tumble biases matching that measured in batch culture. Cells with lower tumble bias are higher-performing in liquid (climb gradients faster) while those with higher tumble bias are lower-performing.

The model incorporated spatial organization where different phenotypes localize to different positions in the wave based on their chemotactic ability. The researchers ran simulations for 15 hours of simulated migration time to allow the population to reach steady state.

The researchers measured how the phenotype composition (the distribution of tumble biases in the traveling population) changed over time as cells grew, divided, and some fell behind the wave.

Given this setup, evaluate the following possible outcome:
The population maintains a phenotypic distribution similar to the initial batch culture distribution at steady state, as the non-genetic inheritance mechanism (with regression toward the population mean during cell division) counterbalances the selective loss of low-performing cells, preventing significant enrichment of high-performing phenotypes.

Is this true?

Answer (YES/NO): NO